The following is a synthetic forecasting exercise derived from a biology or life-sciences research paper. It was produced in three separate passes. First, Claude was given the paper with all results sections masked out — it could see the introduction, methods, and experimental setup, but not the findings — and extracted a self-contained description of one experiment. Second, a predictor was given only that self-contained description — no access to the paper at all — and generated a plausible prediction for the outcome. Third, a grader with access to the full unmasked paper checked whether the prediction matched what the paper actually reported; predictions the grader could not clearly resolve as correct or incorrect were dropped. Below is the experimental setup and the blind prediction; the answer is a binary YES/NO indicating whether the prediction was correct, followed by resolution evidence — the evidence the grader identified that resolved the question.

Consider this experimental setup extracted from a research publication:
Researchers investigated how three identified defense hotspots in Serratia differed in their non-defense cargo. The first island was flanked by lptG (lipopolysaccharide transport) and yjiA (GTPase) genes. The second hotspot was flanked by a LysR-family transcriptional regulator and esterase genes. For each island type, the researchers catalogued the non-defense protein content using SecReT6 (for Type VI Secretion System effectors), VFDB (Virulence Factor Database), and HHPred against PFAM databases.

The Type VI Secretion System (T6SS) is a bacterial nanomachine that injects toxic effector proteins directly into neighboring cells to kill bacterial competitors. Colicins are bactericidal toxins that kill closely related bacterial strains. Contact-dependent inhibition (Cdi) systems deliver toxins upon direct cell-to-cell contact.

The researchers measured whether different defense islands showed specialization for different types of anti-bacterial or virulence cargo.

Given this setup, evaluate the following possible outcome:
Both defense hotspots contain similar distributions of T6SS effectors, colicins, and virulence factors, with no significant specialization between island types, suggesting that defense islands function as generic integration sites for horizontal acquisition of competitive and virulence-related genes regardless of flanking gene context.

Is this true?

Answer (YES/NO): NO